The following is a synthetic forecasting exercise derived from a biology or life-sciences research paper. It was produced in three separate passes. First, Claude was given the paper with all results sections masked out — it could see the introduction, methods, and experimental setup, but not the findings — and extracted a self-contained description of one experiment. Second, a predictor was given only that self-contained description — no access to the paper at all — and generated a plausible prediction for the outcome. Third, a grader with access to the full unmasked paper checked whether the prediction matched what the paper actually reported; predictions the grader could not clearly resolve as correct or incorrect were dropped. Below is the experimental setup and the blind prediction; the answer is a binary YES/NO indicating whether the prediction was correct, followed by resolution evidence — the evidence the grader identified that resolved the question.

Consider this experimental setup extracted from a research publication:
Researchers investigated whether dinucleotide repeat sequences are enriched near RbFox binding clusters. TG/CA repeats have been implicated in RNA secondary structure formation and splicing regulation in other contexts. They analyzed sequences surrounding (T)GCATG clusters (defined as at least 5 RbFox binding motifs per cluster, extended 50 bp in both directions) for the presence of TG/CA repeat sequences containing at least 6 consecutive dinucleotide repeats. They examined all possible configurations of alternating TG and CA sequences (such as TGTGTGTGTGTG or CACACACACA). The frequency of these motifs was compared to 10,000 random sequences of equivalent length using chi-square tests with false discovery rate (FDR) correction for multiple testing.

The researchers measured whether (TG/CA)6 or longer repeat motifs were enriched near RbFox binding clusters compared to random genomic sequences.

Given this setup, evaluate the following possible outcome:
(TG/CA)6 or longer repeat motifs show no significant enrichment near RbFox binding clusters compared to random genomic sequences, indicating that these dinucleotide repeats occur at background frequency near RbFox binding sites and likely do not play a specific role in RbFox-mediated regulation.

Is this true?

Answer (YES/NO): NO